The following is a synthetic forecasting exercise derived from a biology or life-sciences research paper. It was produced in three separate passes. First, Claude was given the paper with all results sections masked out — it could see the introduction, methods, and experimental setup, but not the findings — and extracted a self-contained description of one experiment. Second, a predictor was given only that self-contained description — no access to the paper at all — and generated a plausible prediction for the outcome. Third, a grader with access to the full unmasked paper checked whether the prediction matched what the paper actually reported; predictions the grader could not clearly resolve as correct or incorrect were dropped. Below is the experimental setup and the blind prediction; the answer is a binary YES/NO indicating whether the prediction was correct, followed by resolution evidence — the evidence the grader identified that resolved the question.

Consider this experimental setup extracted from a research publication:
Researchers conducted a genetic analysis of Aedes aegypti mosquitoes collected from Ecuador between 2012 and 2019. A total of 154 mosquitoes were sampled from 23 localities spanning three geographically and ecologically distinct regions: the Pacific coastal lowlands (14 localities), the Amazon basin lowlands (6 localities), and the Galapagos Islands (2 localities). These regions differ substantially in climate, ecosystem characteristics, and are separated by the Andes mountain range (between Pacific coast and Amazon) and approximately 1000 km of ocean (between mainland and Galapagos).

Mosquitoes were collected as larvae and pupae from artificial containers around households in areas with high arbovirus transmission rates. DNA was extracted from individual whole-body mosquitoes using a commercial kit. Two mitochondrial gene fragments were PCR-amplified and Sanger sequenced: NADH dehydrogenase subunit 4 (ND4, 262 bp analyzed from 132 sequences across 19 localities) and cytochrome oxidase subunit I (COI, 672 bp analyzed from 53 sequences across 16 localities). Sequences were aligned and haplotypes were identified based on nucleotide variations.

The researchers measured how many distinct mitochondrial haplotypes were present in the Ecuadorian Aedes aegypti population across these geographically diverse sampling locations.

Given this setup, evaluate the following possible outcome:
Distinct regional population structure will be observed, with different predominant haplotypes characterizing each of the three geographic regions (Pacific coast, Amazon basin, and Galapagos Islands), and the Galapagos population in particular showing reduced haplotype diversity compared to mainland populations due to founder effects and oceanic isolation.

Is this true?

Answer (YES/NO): NO